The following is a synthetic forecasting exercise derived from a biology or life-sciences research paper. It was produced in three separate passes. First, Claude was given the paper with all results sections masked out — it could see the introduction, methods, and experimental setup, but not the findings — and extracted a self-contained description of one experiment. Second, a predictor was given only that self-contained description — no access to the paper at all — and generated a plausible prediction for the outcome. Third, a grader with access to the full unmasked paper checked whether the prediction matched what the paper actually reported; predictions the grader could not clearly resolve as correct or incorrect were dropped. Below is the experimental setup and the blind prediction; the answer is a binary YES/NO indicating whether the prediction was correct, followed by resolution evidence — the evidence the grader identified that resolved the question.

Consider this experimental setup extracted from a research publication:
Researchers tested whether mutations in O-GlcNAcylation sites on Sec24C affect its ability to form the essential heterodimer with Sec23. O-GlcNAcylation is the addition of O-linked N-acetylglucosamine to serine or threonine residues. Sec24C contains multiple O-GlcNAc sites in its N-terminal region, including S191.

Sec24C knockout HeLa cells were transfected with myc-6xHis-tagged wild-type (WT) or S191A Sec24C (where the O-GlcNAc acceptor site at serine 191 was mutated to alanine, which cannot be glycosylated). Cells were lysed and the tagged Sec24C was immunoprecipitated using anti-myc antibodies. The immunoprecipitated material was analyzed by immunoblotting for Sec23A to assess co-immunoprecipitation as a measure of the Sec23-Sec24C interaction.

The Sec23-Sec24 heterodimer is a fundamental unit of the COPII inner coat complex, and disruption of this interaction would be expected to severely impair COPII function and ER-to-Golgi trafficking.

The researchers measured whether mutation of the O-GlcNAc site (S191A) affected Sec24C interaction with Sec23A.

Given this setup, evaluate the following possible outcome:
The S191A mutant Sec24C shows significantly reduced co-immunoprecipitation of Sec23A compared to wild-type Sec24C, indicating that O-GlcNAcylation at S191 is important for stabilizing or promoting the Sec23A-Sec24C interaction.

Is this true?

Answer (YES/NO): NO